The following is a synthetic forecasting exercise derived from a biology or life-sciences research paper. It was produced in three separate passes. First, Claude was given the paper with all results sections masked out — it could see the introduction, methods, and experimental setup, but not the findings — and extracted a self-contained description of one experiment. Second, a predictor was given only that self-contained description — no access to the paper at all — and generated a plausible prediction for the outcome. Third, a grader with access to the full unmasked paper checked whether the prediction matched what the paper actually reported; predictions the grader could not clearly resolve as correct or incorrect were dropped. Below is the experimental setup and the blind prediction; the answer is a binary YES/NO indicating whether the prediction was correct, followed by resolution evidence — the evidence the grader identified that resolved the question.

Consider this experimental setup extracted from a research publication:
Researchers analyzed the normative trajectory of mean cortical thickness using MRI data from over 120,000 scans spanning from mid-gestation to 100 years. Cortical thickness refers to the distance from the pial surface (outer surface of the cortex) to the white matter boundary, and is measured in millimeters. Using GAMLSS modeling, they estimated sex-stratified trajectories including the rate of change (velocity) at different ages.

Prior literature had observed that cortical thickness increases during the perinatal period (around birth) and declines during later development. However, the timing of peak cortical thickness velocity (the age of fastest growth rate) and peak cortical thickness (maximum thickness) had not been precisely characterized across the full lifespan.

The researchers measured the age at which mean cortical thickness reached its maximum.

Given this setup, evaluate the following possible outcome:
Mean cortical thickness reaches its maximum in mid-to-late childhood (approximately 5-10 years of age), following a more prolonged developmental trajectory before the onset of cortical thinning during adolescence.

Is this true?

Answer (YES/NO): NO